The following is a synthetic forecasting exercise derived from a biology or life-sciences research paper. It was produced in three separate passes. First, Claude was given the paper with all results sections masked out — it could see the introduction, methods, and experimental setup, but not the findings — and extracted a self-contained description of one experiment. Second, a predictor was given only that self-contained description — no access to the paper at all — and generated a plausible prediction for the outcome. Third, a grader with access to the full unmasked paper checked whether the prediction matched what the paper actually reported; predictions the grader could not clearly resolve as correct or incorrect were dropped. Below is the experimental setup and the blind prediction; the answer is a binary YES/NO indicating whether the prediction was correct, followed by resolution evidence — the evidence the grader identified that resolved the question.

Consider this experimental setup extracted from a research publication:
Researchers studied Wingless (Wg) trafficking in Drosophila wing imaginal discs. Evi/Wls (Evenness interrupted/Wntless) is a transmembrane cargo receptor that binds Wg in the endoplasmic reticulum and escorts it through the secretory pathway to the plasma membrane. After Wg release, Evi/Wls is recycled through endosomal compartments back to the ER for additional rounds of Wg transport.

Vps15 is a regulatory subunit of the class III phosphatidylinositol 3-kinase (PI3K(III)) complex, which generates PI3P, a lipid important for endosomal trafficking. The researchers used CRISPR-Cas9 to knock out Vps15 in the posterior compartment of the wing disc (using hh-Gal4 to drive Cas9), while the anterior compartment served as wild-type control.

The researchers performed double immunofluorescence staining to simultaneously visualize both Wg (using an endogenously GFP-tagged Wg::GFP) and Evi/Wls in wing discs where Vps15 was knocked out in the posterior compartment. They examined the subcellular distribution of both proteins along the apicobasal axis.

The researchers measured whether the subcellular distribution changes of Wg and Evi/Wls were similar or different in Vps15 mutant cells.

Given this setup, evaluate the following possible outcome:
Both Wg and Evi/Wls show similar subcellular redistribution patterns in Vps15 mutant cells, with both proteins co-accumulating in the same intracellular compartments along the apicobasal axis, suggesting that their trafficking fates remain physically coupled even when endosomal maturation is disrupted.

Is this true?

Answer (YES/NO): NO